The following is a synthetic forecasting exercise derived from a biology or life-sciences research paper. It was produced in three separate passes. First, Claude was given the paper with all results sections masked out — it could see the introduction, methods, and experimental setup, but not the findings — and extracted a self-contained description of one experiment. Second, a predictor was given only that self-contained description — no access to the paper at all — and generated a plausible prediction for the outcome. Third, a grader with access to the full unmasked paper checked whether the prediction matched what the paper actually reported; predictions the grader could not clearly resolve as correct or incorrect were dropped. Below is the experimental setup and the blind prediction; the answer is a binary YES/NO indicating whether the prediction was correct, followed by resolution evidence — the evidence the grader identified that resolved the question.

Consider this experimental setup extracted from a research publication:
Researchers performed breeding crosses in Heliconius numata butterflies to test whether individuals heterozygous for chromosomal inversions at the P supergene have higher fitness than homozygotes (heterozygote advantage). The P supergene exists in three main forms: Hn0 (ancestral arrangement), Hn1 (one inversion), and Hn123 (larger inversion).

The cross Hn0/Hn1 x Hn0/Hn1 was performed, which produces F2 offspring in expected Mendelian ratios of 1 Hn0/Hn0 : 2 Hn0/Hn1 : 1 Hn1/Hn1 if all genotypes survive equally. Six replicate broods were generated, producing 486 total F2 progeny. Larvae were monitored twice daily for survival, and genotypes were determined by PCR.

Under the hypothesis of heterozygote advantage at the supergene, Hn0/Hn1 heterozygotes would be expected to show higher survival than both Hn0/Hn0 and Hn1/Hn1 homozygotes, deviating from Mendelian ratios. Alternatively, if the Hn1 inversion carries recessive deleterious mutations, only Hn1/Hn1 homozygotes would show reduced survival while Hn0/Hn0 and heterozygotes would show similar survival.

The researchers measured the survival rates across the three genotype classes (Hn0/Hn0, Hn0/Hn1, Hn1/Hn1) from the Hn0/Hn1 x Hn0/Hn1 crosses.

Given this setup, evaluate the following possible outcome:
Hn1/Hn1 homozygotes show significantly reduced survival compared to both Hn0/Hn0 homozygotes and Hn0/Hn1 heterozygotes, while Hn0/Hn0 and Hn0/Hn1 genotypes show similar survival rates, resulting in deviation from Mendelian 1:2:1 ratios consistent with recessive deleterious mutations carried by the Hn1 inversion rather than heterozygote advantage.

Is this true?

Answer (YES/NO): YES